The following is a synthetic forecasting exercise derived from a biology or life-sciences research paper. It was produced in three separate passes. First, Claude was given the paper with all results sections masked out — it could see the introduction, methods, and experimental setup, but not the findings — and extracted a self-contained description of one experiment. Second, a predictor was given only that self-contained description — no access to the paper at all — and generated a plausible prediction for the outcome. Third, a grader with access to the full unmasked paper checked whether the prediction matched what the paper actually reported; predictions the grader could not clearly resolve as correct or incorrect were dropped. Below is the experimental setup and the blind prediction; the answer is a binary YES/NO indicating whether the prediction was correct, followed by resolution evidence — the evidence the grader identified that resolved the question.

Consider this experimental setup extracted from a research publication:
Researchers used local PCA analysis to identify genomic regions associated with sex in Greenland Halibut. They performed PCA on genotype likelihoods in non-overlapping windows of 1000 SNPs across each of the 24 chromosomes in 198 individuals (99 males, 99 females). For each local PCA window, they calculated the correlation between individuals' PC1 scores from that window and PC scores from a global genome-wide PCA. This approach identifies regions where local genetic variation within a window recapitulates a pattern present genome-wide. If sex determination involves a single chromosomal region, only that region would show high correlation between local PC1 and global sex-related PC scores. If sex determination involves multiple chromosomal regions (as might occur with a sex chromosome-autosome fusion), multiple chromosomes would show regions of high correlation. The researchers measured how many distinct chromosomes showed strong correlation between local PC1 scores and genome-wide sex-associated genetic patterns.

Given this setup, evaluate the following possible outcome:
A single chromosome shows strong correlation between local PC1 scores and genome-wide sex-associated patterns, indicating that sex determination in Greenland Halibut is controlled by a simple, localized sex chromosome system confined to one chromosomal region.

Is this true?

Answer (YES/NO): NO